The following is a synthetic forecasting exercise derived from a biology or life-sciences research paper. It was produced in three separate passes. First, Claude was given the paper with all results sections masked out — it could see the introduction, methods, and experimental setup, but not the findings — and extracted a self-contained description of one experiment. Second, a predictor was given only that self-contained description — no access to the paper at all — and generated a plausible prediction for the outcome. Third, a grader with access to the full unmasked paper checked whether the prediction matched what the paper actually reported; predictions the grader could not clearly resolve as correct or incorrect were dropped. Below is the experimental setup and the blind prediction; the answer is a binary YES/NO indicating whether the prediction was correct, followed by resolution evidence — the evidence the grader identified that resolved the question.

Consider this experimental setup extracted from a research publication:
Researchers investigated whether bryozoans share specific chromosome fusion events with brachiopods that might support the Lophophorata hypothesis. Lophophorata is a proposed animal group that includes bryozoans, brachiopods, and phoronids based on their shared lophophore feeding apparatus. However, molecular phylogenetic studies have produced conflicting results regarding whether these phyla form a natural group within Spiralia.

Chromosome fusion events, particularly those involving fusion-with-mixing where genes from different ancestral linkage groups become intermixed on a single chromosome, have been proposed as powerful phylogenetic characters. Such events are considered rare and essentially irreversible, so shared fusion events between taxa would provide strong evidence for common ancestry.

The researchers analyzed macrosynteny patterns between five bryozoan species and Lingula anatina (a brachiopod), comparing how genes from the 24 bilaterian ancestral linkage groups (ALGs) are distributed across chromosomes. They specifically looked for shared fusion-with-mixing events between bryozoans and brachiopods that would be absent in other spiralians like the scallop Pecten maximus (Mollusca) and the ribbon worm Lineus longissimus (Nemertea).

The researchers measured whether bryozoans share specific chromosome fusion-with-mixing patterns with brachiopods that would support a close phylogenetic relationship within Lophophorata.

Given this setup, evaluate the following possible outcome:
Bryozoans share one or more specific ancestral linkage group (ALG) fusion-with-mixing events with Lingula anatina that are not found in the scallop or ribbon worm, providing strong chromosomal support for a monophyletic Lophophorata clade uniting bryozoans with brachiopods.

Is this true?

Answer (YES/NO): YES